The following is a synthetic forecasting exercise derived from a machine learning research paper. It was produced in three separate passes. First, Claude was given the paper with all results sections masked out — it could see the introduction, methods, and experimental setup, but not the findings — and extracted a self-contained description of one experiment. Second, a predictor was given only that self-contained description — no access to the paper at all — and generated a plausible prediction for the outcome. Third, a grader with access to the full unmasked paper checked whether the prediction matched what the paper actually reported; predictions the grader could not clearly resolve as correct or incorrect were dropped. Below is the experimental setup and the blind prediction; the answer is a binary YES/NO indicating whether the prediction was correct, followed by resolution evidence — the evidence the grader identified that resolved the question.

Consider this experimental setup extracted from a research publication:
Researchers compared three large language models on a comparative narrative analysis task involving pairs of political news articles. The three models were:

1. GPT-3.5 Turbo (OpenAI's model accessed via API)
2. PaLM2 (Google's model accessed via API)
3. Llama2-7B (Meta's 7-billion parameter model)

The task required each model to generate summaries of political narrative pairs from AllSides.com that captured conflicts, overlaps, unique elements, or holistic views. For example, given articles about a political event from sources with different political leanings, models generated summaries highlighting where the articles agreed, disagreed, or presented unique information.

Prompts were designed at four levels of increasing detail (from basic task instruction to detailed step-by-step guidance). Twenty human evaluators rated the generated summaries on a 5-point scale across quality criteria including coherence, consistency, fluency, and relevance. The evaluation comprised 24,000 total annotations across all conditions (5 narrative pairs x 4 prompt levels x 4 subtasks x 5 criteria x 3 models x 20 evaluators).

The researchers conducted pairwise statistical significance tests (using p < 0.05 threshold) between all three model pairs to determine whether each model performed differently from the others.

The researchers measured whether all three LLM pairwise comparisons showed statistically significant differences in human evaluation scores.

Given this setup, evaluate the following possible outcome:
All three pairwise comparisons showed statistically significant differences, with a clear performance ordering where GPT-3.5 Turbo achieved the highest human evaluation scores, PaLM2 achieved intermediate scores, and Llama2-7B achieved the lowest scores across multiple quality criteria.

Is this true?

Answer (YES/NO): NO